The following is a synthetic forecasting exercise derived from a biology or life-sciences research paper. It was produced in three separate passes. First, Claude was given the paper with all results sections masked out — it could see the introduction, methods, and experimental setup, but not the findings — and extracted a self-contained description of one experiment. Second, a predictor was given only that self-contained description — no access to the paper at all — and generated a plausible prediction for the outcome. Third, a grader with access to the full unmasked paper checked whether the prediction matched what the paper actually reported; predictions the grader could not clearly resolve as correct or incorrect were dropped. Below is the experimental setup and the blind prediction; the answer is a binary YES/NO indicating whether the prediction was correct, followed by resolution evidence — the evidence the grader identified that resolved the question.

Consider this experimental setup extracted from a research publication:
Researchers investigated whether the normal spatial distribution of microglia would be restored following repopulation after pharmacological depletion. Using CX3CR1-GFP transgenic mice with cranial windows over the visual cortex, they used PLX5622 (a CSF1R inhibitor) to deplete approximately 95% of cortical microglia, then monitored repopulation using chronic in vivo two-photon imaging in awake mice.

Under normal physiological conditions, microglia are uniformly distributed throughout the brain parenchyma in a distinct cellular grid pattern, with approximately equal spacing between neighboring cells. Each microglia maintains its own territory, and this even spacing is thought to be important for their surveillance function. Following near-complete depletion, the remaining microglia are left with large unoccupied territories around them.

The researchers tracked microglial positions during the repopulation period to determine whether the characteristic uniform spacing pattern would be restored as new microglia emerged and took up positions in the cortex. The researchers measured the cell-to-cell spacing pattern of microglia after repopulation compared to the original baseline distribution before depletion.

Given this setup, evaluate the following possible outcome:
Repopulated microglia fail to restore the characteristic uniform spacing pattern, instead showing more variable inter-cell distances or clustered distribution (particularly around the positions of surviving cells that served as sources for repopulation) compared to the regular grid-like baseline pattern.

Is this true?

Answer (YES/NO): NO